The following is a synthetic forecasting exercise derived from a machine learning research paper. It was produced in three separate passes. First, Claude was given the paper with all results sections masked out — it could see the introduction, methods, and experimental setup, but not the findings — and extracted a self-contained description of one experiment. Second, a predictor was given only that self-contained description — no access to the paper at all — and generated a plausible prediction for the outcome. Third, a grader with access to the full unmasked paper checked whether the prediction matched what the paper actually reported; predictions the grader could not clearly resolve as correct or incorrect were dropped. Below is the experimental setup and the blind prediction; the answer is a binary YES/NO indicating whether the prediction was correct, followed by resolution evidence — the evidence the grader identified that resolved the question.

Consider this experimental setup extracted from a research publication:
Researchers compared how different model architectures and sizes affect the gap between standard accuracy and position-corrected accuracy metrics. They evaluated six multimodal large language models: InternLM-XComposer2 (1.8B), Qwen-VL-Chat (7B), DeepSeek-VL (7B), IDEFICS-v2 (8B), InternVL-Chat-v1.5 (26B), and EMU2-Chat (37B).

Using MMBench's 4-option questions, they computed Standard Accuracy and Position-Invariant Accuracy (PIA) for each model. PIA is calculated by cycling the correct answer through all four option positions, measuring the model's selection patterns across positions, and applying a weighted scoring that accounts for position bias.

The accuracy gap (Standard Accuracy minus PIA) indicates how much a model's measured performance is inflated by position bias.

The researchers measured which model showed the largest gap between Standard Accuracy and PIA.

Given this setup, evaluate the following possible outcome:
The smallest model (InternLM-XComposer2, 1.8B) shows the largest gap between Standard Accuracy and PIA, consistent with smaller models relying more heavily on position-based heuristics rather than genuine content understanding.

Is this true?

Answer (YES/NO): NO